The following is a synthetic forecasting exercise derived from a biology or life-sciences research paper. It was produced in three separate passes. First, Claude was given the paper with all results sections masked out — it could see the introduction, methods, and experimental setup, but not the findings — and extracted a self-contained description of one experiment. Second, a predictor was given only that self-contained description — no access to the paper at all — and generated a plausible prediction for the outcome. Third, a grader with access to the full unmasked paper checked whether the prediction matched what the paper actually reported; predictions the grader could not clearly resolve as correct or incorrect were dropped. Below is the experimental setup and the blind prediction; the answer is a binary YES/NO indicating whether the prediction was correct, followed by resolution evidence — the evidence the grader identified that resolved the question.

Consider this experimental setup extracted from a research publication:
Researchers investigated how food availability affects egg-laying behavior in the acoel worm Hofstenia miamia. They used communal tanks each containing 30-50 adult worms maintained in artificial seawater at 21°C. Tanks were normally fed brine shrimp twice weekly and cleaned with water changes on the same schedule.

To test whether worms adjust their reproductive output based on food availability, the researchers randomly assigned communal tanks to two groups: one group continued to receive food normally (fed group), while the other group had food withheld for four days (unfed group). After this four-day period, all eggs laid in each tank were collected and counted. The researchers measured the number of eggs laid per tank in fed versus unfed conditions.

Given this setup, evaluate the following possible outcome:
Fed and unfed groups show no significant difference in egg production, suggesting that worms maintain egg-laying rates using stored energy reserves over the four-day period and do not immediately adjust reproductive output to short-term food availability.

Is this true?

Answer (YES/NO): NO